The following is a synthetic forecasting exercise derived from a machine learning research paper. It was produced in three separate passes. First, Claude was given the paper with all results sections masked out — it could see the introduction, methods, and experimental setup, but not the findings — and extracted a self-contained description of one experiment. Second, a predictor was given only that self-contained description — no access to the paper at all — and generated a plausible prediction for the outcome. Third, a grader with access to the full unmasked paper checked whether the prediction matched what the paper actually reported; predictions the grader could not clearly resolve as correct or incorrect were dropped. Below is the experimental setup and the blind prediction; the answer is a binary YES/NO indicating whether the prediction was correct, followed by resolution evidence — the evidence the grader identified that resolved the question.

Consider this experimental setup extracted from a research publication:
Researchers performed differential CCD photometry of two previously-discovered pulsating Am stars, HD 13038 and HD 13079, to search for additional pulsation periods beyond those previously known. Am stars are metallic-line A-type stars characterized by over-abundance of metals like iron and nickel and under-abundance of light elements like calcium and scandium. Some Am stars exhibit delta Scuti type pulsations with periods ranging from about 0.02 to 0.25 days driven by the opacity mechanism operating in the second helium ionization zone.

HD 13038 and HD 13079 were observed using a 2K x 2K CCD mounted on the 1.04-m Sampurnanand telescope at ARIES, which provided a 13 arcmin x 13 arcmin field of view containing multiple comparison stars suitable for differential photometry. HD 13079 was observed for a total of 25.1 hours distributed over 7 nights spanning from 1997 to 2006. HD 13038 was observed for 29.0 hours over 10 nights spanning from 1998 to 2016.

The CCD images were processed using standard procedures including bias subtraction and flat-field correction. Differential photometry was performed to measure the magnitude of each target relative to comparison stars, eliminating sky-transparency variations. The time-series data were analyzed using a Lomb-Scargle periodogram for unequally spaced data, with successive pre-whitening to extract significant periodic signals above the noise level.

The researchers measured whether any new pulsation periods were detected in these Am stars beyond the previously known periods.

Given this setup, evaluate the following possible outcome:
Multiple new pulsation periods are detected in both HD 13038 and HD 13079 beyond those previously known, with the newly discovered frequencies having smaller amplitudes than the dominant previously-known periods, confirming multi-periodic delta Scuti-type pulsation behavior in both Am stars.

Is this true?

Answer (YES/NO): NO